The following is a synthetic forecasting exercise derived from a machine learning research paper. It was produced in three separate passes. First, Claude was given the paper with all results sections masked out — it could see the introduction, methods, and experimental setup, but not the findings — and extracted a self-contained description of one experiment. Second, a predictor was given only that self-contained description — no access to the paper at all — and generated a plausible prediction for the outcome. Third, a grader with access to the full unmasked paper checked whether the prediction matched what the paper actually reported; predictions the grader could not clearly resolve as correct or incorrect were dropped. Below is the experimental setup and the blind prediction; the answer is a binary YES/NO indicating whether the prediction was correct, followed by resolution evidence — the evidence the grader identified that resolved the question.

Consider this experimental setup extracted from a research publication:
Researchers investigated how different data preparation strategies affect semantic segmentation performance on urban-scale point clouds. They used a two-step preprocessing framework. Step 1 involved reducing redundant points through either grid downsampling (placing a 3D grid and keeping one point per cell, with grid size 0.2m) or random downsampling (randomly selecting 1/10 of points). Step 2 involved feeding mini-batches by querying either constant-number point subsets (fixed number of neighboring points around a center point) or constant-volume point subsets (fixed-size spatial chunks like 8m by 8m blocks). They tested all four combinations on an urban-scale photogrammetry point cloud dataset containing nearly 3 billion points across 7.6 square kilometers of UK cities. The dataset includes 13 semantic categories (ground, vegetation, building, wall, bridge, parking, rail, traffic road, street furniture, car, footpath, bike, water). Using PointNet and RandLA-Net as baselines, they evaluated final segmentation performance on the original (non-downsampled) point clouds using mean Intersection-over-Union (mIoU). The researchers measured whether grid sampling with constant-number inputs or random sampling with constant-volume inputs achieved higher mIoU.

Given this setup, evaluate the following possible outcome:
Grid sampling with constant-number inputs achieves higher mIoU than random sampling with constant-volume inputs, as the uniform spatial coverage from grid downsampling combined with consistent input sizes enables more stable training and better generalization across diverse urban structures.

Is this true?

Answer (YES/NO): YES